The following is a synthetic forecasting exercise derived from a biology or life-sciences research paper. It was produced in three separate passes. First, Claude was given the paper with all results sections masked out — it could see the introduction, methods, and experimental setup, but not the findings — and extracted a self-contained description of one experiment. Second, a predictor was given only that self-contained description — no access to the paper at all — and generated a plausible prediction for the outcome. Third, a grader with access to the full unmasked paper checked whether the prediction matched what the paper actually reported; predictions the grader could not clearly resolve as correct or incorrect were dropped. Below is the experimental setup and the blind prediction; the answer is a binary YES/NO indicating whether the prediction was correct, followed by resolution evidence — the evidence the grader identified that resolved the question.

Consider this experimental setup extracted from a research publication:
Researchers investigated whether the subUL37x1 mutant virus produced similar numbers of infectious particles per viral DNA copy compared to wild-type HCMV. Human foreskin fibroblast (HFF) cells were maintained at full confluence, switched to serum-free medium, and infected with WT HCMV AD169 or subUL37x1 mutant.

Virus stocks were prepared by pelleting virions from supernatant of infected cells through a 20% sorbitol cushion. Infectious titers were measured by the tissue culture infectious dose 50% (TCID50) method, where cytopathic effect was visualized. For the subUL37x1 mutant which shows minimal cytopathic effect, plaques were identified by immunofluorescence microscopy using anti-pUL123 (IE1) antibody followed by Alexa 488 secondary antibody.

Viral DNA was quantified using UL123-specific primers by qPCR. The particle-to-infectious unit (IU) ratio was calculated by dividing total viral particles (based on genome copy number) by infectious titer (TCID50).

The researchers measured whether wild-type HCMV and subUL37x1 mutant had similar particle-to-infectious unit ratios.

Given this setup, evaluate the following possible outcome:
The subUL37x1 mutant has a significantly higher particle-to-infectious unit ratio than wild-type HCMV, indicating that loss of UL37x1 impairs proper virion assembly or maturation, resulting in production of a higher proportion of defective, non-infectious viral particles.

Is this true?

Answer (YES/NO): YES